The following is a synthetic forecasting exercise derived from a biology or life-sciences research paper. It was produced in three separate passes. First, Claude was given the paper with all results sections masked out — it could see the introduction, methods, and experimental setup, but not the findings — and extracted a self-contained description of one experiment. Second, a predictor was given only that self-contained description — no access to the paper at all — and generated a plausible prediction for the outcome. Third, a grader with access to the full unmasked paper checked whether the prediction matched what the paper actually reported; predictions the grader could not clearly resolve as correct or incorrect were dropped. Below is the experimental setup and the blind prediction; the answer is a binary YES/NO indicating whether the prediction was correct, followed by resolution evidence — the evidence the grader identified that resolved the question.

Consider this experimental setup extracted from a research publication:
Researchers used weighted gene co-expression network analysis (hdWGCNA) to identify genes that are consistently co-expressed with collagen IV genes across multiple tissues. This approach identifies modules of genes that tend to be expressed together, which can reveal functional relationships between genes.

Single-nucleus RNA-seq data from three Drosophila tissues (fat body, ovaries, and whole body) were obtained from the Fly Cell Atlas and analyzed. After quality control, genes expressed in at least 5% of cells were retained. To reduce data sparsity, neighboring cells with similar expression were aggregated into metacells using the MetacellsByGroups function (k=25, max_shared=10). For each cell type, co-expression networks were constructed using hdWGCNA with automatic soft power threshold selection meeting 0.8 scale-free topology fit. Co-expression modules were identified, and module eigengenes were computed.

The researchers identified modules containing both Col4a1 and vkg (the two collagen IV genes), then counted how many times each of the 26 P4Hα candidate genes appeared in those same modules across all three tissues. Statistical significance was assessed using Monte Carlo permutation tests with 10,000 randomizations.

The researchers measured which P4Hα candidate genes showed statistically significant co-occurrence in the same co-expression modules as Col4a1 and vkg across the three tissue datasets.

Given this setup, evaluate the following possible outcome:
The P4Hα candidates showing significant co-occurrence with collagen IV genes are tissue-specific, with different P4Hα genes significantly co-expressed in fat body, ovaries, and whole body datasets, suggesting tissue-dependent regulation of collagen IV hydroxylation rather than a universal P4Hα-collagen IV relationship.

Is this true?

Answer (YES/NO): NO